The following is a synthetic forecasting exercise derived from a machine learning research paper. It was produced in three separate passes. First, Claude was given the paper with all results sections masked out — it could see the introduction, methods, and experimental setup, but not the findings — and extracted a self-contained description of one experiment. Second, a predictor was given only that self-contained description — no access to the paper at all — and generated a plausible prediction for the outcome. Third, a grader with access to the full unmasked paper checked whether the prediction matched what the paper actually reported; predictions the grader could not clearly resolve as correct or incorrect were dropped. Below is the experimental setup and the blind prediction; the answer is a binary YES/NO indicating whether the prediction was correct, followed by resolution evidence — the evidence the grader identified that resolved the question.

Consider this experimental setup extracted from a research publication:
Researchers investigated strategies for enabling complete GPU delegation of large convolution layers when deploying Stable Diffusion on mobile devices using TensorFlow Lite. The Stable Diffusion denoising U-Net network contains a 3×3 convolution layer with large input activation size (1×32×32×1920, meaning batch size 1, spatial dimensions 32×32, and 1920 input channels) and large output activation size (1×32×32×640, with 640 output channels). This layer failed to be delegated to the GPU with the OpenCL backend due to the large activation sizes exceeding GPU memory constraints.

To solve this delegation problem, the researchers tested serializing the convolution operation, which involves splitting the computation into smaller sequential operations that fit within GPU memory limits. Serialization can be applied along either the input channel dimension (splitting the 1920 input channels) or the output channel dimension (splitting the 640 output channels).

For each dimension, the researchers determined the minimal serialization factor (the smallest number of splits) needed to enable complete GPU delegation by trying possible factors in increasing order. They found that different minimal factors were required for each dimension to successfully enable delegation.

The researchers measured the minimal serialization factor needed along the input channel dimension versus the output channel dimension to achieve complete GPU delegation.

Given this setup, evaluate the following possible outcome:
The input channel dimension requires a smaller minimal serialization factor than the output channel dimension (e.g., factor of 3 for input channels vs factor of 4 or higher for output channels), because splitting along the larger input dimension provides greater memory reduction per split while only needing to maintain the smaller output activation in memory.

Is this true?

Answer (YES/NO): YES